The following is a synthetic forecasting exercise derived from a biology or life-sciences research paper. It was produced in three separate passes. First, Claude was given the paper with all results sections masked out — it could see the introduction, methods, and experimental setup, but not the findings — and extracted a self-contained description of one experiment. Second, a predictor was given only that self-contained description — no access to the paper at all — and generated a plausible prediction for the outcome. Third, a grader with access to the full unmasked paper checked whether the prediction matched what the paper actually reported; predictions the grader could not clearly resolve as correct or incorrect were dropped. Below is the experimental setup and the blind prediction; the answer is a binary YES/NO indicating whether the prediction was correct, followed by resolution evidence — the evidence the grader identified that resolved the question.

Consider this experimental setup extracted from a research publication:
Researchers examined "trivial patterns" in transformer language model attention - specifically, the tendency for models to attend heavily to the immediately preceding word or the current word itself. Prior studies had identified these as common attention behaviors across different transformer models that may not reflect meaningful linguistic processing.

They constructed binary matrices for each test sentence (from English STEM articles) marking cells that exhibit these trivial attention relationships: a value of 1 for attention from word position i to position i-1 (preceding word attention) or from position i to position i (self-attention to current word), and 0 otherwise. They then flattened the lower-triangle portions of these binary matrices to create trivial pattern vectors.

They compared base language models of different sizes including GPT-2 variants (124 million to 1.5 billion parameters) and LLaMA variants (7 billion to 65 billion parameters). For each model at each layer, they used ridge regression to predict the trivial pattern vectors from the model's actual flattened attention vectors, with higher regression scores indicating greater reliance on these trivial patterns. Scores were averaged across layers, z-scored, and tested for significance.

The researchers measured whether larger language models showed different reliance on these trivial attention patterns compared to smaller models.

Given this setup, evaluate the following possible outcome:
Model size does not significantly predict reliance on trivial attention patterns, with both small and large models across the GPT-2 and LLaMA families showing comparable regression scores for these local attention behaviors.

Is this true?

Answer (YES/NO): NO